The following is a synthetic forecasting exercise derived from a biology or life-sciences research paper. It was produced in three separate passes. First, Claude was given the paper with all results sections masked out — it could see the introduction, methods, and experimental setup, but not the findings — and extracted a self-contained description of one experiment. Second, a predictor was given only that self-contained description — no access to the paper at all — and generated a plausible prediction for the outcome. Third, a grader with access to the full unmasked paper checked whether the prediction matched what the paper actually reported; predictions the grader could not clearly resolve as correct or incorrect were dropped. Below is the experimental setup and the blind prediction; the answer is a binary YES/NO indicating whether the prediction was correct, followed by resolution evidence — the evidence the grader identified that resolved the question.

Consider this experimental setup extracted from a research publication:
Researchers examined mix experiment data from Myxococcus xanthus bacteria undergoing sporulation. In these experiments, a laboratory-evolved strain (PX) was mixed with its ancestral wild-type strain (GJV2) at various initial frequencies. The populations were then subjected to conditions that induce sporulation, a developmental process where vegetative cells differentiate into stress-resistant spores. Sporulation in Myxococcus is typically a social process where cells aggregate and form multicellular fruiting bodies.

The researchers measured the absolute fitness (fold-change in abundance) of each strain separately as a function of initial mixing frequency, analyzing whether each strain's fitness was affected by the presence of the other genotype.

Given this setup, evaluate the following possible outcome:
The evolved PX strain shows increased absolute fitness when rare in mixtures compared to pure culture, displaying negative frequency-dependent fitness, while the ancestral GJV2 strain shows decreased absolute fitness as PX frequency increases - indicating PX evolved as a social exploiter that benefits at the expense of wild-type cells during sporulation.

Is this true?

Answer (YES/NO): NO